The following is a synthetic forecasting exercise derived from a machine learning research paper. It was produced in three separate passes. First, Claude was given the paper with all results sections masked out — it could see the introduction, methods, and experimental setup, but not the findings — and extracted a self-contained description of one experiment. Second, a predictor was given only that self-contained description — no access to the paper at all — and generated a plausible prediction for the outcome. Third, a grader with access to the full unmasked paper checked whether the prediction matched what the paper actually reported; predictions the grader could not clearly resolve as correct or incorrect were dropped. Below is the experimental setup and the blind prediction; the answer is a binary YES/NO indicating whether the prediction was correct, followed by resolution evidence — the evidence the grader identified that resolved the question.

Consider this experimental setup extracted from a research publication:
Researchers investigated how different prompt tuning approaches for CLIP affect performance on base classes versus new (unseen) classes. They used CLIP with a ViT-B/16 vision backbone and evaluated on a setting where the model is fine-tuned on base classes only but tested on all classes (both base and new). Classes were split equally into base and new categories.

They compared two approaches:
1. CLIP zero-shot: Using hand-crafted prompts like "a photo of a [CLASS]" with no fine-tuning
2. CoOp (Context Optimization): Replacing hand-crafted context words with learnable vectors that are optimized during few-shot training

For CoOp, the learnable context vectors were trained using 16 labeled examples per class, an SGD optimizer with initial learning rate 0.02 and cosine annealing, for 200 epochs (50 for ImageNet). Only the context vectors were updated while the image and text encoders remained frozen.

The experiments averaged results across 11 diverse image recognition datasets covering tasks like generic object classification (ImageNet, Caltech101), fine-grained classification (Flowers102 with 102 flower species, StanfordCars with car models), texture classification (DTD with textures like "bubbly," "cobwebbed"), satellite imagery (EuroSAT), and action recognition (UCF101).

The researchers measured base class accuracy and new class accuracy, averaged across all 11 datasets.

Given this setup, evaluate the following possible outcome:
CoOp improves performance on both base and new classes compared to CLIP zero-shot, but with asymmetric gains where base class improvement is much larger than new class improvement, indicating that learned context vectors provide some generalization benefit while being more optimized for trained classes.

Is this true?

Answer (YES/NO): NO